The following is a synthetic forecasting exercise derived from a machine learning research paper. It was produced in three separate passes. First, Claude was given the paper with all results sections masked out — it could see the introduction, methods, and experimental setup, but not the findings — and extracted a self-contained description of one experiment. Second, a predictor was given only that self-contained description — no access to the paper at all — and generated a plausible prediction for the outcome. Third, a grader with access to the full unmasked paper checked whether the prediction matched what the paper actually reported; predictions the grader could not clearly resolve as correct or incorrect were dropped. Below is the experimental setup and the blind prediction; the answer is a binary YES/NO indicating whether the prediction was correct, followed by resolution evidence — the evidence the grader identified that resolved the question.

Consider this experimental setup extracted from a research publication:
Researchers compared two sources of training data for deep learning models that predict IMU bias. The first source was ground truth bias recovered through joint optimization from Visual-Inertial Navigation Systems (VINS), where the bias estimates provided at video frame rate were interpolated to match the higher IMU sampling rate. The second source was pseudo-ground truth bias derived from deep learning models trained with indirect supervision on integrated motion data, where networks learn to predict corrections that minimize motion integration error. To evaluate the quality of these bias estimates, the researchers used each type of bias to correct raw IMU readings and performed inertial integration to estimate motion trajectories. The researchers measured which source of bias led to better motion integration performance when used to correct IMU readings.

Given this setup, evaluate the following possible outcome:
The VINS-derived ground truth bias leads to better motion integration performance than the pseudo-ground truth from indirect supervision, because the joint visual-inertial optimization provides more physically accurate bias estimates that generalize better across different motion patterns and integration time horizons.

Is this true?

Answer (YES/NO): YES